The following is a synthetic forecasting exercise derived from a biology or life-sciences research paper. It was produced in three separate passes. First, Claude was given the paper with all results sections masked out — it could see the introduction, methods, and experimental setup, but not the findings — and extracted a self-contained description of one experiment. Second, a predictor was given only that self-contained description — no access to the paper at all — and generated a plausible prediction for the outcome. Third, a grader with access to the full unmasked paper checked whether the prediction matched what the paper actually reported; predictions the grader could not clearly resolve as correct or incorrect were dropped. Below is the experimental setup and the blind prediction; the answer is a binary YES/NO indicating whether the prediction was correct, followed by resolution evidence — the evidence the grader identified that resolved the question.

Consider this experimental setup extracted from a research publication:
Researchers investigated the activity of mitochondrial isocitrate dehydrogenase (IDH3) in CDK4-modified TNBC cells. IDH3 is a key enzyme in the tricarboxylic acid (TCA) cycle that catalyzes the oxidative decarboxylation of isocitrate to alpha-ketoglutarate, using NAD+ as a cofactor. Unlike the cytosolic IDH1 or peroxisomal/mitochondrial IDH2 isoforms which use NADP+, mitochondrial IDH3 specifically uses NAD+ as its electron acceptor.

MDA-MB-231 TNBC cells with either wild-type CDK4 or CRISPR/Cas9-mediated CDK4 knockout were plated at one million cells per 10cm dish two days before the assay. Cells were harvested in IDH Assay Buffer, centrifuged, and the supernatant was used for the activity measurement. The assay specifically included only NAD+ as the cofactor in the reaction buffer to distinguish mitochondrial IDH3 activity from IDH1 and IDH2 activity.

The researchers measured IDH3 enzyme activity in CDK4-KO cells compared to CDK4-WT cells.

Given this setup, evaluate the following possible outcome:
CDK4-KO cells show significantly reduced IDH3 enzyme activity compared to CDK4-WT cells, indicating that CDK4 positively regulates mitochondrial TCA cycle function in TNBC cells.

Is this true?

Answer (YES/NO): YES